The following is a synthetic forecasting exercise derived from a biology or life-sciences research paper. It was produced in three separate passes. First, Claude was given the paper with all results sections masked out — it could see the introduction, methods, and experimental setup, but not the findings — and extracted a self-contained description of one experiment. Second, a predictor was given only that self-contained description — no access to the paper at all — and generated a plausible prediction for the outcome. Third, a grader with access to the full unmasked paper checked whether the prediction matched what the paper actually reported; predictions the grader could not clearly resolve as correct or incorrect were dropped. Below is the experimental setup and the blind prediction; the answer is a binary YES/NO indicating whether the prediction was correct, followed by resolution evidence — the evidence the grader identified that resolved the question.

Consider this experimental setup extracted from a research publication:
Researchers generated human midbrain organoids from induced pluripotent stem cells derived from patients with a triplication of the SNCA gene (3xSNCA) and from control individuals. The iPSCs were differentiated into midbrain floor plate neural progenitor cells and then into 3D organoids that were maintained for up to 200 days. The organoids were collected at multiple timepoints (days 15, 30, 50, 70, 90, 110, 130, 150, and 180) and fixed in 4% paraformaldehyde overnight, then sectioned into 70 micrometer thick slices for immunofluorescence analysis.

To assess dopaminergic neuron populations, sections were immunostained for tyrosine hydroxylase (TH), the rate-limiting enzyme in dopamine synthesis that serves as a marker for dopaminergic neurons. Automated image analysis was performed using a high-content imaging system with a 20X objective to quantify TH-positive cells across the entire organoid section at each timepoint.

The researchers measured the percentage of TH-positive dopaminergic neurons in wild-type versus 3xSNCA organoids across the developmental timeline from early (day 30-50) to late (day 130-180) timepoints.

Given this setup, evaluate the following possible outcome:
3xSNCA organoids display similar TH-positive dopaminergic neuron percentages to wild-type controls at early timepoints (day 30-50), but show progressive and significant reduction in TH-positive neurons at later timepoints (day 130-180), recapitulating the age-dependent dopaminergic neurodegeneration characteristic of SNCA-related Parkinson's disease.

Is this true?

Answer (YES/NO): NO